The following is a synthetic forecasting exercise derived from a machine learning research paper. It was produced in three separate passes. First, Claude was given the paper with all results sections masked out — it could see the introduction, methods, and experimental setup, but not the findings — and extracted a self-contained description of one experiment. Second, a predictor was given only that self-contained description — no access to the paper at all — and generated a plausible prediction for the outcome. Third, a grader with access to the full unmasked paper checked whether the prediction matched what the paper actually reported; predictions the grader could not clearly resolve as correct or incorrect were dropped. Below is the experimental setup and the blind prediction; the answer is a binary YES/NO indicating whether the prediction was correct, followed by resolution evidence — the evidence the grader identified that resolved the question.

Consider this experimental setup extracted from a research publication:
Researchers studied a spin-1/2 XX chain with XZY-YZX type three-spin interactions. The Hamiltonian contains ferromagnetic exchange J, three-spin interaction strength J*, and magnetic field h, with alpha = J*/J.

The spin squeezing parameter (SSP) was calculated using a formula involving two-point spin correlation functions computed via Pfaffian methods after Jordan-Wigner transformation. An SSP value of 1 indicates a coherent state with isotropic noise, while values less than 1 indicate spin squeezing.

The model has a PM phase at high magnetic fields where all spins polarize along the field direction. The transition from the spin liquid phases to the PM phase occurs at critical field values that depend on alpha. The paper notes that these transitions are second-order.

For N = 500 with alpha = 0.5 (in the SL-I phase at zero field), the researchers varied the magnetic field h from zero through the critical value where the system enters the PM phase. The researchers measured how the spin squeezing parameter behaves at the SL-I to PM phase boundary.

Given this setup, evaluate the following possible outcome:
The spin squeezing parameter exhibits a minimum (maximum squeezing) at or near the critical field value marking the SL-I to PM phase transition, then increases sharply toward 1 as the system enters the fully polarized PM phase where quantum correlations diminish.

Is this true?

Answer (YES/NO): NO